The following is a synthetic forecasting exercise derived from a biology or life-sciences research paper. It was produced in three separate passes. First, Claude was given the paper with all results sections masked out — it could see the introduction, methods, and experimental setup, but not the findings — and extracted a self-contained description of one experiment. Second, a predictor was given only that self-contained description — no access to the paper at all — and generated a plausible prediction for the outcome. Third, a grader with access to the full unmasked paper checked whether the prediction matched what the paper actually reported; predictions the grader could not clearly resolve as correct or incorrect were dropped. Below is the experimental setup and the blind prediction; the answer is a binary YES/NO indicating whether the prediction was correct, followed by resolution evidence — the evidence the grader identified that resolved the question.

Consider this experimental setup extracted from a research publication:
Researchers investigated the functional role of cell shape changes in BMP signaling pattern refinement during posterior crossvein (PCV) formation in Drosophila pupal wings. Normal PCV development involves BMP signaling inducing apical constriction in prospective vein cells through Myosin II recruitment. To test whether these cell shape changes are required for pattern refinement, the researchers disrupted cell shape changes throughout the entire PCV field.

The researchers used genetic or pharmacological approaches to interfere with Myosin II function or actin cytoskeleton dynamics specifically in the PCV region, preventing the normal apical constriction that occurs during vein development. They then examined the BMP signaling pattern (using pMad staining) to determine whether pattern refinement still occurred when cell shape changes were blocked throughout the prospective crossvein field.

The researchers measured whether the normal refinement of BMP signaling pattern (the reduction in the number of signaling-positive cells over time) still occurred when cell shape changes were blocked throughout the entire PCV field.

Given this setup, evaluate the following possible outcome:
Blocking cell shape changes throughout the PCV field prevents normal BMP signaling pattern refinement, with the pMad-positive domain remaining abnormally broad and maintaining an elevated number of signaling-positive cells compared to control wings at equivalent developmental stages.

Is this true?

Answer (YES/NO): YES